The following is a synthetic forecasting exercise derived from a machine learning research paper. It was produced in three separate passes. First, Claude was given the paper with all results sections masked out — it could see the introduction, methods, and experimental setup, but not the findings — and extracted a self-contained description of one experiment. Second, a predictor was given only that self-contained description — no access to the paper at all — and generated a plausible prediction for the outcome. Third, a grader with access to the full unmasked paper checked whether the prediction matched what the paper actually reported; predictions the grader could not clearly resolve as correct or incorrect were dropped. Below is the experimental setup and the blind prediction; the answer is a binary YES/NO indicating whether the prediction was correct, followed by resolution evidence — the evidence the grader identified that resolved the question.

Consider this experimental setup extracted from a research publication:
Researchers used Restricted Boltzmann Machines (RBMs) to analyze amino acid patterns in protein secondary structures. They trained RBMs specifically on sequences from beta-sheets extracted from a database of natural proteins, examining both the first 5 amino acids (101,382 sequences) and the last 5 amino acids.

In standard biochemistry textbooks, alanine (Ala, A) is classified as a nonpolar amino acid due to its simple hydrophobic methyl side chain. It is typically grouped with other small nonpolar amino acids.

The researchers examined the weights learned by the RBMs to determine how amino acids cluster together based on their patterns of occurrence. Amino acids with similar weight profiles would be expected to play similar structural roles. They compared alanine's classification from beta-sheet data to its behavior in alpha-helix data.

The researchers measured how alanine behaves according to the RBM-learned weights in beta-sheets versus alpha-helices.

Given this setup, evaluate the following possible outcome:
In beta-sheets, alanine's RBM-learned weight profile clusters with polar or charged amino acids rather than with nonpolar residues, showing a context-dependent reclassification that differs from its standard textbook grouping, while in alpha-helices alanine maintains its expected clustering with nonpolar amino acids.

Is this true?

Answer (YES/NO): NO